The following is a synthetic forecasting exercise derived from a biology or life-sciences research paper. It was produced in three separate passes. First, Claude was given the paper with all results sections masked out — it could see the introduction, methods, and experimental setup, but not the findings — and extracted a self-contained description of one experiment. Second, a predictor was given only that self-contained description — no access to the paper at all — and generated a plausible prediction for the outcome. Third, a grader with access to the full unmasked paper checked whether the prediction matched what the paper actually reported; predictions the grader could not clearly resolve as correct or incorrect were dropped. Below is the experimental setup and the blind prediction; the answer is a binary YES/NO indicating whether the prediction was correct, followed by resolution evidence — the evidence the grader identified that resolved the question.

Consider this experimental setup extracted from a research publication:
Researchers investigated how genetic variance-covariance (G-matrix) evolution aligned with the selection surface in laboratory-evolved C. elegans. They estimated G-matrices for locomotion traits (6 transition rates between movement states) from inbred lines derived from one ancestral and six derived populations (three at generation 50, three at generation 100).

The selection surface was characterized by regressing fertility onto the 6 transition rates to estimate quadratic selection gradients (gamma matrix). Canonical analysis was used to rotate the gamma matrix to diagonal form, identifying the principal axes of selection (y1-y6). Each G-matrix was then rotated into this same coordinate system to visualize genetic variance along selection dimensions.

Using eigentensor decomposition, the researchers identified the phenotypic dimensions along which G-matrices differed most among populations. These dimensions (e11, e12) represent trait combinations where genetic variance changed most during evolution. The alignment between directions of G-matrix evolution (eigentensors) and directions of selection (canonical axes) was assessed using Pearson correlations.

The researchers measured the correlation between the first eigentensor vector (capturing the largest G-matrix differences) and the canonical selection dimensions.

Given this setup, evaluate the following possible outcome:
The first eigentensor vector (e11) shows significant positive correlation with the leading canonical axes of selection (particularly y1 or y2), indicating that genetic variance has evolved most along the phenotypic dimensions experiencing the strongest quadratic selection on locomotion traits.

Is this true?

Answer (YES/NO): NO